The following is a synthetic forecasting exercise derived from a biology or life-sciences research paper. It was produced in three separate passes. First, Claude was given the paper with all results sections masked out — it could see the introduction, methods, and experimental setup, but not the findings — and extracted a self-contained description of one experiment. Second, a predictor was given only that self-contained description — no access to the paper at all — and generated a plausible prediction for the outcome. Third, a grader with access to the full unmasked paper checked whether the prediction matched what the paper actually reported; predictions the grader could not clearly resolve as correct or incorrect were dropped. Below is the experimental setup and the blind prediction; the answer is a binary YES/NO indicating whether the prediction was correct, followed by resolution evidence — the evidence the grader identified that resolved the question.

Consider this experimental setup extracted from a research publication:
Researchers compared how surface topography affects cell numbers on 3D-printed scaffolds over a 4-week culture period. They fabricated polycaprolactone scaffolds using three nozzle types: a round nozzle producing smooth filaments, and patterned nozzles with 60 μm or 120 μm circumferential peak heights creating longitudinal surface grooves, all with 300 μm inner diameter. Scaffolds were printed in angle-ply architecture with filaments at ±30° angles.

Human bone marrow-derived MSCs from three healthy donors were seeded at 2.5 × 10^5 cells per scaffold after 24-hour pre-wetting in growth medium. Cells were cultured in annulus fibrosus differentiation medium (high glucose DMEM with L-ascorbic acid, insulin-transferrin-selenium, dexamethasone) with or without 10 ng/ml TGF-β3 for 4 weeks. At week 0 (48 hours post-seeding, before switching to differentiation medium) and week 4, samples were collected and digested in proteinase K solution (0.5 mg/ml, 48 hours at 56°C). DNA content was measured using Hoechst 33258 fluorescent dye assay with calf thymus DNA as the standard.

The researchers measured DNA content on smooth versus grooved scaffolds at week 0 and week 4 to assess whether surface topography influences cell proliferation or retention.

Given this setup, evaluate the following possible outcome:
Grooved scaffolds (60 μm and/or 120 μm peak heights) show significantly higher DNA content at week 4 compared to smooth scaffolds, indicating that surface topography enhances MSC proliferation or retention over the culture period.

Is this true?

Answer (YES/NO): NO